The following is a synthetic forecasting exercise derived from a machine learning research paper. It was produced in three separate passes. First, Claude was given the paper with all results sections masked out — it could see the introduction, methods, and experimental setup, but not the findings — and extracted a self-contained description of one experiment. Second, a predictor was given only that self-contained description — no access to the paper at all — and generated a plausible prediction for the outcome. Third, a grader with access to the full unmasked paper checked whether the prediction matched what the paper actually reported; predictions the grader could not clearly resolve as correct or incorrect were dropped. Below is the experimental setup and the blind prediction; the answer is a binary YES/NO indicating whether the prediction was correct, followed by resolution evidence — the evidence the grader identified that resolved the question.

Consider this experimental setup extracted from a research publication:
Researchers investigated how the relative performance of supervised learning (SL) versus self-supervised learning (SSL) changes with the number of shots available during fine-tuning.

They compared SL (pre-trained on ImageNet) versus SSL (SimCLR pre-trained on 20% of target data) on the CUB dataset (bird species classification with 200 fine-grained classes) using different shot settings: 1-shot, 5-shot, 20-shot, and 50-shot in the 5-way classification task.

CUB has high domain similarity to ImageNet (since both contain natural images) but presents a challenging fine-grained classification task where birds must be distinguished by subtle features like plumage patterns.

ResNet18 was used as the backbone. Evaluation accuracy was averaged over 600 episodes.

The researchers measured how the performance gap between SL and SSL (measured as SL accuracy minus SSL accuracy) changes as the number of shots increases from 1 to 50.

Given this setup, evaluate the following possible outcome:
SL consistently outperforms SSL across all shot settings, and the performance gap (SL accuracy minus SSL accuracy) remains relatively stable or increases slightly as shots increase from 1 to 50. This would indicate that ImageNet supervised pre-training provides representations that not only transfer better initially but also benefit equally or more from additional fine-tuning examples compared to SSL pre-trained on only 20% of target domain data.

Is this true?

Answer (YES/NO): YES